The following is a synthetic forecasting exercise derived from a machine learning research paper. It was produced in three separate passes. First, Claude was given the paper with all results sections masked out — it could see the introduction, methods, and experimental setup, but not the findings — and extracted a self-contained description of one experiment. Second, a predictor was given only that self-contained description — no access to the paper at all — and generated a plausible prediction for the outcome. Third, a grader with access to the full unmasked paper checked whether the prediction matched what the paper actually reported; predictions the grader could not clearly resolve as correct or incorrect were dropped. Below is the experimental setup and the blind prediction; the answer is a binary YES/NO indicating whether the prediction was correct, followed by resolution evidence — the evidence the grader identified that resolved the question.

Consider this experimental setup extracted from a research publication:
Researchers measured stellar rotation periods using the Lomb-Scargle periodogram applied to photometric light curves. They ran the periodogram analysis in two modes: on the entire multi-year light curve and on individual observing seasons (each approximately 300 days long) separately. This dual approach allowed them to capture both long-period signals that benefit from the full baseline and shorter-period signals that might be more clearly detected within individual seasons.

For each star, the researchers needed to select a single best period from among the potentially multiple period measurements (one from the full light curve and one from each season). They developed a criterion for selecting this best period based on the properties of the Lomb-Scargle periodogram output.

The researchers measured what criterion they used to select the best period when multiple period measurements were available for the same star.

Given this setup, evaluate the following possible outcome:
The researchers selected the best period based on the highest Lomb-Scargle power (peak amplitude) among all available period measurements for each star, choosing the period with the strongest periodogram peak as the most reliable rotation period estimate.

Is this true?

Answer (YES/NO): YES